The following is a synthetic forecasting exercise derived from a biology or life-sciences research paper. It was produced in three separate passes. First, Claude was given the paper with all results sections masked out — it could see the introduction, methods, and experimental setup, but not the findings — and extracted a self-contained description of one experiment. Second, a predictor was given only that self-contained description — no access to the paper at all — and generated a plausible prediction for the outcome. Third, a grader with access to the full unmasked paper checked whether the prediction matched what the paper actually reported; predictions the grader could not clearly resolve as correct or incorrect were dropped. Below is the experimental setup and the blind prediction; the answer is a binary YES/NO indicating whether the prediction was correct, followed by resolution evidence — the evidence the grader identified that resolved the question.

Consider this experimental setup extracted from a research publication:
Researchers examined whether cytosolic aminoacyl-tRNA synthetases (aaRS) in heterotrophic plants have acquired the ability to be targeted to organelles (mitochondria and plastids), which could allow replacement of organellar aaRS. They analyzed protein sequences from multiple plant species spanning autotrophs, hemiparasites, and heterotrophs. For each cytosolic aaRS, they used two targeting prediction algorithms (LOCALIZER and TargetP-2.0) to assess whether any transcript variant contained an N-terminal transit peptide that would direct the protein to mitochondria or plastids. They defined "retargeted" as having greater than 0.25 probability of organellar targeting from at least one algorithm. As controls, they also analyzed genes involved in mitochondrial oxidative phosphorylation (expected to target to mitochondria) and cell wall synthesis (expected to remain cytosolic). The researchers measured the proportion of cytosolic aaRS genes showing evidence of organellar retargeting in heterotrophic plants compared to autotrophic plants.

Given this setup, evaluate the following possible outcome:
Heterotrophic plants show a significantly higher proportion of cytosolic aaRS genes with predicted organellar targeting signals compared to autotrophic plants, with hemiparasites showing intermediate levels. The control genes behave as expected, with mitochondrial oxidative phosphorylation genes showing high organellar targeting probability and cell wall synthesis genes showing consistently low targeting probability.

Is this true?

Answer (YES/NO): NO